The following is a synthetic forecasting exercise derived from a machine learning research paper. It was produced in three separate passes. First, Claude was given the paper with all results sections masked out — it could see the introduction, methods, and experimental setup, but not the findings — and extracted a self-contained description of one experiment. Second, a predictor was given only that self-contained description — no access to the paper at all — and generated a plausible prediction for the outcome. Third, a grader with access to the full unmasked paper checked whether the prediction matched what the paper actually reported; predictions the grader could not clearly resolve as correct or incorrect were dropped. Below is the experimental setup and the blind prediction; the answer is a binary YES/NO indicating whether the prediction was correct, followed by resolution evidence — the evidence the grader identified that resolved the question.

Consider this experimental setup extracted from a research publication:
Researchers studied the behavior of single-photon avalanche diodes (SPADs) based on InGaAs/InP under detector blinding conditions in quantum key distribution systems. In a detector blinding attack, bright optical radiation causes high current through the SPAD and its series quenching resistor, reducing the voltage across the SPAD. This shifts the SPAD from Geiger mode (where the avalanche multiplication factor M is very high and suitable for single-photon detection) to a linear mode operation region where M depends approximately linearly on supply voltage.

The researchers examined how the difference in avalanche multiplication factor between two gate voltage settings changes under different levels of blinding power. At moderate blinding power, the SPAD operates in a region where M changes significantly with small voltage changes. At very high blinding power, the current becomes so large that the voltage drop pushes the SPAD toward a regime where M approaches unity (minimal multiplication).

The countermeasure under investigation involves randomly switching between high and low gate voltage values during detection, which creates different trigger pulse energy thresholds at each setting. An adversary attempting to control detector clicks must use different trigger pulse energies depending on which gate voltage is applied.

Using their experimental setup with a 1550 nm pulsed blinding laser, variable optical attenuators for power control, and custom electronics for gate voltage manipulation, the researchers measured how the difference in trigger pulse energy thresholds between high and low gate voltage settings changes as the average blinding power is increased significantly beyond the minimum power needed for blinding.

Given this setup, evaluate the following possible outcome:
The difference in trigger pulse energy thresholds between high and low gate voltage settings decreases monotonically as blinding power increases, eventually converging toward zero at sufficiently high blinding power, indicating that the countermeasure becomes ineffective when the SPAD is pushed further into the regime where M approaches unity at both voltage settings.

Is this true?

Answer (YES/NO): YES